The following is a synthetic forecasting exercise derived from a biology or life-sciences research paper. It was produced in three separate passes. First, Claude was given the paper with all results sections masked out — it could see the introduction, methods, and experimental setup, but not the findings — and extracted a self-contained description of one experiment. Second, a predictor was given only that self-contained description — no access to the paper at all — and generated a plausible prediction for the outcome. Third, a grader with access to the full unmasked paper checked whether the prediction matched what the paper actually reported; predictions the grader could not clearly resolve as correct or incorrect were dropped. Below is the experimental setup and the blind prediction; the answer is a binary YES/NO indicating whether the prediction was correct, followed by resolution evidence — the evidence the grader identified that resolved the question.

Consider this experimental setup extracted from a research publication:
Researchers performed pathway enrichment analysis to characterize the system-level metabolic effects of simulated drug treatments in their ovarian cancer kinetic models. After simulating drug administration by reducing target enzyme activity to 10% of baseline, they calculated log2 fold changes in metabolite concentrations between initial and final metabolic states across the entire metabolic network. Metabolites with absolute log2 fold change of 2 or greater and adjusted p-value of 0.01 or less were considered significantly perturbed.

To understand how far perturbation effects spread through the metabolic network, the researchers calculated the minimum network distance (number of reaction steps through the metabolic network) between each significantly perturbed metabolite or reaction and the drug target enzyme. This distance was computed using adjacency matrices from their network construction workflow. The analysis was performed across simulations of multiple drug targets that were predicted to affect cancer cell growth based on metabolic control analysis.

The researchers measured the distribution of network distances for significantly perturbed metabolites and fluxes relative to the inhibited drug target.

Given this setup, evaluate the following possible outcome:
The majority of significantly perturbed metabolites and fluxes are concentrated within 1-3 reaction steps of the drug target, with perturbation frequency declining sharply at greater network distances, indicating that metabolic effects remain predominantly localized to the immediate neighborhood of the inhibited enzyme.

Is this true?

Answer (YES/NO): NO